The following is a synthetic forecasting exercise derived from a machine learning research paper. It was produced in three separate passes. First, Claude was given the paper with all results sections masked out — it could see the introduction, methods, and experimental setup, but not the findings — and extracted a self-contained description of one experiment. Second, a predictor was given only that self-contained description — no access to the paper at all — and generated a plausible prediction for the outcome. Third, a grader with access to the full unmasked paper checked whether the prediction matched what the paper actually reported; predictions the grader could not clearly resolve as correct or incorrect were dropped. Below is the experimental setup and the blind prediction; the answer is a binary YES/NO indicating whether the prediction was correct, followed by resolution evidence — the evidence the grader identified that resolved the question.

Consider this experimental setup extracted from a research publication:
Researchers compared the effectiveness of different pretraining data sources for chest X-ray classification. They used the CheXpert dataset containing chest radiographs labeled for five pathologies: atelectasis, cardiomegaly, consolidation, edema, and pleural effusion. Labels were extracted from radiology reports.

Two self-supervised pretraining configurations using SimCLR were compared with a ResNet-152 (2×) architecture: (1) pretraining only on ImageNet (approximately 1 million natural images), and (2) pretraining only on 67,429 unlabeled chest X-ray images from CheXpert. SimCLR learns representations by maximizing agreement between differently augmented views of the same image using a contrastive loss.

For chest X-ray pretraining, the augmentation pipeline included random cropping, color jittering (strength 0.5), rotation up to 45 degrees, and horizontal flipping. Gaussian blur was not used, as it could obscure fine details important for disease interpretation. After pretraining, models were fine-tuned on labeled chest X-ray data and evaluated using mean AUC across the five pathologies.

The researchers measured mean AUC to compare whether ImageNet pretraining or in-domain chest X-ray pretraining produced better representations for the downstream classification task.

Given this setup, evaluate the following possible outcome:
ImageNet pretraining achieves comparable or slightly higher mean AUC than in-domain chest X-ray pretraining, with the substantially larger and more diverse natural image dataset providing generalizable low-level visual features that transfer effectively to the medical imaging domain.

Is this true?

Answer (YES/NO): NO